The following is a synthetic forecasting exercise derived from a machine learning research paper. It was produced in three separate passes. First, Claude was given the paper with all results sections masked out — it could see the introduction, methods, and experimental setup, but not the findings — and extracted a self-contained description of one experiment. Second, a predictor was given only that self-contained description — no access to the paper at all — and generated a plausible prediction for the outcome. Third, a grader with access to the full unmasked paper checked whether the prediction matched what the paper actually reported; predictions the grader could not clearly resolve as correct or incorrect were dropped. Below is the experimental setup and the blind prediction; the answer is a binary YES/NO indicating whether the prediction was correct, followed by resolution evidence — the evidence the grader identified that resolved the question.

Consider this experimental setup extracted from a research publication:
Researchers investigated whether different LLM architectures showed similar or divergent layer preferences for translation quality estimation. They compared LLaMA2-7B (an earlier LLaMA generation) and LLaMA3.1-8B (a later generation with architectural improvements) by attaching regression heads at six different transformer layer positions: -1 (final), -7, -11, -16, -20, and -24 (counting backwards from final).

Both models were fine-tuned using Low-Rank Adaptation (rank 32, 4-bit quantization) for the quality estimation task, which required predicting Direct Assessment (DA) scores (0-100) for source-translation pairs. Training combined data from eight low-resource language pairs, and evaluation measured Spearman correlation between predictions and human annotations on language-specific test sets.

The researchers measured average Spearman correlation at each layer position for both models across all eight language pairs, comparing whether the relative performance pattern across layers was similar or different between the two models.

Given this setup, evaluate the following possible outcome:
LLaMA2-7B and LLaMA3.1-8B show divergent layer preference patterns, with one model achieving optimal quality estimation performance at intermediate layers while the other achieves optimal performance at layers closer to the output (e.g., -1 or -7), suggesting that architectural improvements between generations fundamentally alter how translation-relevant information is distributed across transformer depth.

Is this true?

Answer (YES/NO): NO